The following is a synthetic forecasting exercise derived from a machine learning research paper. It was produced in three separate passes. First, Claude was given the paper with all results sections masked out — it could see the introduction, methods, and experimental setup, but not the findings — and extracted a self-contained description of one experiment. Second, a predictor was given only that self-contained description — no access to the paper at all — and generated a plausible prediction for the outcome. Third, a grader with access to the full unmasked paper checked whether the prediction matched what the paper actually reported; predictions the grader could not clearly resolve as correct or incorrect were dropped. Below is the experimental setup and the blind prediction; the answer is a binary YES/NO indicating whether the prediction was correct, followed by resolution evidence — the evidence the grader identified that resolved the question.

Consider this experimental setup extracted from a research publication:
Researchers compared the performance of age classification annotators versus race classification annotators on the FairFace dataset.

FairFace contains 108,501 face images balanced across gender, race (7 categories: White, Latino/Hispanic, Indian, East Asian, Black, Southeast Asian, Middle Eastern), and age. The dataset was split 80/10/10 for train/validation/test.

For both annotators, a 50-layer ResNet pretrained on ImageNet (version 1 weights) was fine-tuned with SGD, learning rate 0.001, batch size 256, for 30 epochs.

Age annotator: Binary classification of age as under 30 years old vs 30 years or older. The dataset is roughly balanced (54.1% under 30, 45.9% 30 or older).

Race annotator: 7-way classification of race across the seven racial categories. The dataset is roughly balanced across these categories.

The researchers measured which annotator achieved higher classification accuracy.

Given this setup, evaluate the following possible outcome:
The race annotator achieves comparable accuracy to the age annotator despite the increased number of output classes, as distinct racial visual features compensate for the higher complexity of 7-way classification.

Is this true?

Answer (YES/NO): NO